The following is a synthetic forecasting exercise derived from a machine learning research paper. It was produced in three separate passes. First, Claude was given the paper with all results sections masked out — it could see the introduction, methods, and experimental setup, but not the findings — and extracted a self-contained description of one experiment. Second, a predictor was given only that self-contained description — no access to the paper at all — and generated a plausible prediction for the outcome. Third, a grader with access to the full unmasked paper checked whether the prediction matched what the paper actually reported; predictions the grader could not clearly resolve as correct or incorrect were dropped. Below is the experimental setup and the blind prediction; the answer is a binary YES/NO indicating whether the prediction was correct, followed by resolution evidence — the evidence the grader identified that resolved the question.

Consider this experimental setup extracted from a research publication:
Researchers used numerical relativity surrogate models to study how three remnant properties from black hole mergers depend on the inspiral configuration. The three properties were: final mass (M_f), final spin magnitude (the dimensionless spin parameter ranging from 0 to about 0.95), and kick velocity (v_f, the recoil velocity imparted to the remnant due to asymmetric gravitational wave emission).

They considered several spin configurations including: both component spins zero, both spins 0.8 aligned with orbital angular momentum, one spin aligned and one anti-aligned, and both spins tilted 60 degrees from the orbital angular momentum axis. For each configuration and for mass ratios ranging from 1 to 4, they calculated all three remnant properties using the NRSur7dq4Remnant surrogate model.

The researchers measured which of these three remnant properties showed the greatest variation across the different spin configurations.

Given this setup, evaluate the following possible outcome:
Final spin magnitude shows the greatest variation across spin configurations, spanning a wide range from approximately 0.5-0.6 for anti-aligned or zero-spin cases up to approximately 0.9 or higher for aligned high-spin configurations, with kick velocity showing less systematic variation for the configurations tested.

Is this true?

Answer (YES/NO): NO